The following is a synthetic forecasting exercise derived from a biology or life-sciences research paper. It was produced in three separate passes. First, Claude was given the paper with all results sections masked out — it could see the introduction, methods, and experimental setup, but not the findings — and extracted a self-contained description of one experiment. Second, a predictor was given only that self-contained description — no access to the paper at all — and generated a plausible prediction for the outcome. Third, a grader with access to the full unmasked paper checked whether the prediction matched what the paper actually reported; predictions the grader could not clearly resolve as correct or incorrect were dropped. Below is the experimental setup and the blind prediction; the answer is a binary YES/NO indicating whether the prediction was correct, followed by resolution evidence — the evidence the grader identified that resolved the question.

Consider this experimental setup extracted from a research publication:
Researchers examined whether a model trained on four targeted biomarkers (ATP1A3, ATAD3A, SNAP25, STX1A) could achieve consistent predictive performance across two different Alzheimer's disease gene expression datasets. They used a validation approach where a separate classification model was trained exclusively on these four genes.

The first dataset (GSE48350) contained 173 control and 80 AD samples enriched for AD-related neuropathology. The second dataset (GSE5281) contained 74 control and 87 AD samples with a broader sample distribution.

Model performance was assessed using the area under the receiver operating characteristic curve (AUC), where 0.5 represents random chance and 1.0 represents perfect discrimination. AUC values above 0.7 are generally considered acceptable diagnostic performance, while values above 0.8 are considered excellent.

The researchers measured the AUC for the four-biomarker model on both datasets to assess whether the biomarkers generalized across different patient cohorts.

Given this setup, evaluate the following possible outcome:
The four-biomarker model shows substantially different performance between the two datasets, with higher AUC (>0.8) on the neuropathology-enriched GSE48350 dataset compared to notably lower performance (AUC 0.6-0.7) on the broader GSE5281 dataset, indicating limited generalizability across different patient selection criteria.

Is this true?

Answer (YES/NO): NO